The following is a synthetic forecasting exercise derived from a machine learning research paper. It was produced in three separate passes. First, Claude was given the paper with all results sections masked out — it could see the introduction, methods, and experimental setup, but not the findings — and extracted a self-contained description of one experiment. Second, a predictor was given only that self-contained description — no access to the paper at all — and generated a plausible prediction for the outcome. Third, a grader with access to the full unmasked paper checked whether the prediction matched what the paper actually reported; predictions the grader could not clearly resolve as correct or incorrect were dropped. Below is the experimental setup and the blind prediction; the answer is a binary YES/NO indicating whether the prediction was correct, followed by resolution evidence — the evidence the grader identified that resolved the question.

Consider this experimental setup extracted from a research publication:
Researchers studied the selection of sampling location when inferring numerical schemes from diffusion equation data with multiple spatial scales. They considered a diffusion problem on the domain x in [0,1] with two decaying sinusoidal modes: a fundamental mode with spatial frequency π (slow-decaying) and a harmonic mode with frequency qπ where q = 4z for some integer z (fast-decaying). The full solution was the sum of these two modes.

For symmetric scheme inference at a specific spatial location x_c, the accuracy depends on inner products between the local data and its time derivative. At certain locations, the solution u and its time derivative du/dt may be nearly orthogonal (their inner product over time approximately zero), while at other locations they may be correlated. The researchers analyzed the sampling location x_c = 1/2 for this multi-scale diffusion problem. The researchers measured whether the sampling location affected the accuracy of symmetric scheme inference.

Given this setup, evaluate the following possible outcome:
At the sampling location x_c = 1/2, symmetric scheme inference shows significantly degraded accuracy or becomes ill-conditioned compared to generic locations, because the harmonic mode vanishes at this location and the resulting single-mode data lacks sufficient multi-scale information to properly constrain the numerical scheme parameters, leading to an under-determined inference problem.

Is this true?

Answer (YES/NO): NO